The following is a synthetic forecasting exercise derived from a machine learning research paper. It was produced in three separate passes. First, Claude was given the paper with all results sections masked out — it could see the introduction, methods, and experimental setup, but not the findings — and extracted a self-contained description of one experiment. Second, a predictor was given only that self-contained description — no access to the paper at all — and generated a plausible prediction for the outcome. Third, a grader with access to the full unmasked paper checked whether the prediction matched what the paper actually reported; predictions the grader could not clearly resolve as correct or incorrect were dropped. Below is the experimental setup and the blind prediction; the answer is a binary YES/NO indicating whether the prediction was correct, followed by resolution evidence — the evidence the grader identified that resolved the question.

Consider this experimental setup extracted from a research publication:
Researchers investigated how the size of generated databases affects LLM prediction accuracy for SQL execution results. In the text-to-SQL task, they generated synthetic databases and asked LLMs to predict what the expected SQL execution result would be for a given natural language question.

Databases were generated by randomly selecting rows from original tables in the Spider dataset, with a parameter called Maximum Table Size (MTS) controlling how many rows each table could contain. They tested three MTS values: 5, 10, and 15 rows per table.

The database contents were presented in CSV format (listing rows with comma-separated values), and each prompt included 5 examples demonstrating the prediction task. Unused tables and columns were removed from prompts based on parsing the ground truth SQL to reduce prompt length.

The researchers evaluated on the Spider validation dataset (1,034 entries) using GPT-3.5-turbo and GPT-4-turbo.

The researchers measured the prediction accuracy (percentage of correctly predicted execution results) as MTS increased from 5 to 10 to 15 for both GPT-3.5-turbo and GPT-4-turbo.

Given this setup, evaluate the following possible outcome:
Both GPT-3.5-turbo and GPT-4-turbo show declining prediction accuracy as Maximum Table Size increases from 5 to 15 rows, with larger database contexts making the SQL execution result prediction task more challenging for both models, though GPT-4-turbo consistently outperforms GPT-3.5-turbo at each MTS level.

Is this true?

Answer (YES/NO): YES